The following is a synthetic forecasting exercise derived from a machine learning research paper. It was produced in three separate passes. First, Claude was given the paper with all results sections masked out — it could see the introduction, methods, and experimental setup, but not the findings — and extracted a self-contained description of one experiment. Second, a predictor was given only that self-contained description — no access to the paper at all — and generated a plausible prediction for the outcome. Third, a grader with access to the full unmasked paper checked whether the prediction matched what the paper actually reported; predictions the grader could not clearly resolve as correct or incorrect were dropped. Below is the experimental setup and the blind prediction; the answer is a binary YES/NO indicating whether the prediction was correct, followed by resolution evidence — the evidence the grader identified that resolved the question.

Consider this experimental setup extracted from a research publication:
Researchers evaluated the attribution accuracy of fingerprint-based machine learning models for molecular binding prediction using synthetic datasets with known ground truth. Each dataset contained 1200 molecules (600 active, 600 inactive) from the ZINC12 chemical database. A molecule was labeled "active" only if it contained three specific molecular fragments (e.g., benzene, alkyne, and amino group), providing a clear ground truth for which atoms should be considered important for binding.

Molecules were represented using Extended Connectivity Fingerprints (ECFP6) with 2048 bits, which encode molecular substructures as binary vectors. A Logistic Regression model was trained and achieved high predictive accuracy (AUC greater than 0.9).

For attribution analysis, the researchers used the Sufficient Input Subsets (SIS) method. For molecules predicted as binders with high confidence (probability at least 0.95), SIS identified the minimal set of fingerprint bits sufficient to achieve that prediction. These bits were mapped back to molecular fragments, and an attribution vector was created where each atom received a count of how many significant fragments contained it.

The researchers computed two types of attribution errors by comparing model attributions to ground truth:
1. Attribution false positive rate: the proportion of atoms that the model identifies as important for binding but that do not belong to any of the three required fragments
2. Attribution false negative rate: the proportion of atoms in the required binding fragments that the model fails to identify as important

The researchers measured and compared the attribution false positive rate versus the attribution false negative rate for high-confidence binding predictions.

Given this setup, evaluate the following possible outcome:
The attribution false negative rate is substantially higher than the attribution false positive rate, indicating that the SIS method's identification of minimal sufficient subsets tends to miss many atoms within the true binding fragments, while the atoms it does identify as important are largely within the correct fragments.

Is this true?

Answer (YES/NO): YES